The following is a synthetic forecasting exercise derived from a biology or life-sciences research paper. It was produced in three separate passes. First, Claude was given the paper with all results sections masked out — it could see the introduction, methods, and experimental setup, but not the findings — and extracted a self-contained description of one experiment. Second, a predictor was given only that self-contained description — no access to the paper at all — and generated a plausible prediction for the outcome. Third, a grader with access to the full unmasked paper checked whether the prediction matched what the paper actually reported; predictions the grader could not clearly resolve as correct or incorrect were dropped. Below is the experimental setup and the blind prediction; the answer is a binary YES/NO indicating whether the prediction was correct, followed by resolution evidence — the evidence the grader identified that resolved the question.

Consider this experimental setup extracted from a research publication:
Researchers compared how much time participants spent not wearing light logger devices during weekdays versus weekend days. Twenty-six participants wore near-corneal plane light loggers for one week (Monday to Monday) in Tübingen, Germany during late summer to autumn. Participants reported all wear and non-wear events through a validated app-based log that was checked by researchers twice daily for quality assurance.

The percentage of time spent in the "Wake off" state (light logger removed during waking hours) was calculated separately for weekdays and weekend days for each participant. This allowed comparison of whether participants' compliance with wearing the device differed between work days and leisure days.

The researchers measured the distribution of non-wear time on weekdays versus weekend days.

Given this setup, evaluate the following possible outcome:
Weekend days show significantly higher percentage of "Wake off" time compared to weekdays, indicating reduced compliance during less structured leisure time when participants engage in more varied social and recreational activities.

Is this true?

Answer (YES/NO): NO